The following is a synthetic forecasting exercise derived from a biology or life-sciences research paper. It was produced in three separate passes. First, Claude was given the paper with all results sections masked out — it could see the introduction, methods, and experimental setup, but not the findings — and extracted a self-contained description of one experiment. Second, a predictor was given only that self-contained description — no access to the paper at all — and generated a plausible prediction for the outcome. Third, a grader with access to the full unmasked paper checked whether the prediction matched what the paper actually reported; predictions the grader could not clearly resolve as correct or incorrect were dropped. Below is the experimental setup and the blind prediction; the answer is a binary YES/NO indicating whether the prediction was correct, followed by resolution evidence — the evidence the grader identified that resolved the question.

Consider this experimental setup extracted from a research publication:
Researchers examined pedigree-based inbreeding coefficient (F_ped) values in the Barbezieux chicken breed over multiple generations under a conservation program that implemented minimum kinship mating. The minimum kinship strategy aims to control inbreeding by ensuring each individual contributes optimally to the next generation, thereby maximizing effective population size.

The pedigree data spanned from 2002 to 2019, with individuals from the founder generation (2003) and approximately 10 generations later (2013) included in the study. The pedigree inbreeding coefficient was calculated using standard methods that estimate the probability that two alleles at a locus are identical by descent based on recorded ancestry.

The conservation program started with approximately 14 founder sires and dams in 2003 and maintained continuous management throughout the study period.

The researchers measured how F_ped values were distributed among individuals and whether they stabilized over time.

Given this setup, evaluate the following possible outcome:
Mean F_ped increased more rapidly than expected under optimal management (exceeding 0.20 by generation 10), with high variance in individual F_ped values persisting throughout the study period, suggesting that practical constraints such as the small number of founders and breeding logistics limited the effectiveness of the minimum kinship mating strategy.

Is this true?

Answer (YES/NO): NO